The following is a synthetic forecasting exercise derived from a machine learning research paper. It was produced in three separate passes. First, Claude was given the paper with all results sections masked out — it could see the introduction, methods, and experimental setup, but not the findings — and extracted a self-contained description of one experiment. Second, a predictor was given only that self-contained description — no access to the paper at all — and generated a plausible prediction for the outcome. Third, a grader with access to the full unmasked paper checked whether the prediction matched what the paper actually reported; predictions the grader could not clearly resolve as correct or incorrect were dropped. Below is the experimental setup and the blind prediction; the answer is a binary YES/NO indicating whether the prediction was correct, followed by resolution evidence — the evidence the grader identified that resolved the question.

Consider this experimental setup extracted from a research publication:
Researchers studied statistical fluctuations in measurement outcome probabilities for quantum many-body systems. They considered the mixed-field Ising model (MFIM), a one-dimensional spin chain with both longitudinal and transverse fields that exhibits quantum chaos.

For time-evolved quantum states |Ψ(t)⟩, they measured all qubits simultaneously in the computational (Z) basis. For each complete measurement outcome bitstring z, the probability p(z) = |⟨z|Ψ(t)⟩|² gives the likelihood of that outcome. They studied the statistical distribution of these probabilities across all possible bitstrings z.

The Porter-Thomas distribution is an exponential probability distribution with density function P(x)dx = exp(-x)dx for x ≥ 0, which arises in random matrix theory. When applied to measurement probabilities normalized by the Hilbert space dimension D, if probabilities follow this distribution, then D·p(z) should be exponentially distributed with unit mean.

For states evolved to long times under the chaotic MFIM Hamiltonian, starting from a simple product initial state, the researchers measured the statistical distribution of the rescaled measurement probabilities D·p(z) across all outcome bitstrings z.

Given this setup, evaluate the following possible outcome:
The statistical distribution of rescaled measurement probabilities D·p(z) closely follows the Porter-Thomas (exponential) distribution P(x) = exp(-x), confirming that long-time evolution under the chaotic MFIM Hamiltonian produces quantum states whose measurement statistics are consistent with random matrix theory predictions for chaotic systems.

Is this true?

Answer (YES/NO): NO